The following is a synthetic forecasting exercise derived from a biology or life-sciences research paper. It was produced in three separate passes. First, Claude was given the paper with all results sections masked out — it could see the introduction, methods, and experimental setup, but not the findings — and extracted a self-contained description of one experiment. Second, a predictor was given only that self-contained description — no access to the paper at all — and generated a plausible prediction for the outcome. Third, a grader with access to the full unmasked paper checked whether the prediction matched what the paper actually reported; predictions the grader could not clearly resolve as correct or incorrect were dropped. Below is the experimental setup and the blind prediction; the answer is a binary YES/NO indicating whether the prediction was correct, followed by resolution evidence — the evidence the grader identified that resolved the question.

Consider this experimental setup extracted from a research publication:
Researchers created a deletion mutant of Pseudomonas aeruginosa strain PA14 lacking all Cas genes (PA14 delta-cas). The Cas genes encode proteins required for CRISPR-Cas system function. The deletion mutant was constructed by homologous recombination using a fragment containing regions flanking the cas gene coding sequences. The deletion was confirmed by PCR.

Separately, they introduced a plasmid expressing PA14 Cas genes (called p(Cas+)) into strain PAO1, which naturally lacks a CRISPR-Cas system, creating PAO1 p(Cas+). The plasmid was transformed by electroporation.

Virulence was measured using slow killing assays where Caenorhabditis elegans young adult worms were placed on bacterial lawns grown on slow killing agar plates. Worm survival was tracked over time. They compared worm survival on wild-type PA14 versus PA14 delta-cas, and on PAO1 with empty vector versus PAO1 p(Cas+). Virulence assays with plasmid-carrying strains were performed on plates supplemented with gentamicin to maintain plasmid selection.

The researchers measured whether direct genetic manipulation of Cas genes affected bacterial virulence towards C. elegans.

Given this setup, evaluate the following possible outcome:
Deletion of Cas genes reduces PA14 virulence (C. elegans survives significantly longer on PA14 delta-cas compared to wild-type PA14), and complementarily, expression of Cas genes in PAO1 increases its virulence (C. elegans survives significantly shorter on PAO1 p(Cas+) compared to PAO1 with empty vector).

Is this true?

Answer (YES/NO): NO